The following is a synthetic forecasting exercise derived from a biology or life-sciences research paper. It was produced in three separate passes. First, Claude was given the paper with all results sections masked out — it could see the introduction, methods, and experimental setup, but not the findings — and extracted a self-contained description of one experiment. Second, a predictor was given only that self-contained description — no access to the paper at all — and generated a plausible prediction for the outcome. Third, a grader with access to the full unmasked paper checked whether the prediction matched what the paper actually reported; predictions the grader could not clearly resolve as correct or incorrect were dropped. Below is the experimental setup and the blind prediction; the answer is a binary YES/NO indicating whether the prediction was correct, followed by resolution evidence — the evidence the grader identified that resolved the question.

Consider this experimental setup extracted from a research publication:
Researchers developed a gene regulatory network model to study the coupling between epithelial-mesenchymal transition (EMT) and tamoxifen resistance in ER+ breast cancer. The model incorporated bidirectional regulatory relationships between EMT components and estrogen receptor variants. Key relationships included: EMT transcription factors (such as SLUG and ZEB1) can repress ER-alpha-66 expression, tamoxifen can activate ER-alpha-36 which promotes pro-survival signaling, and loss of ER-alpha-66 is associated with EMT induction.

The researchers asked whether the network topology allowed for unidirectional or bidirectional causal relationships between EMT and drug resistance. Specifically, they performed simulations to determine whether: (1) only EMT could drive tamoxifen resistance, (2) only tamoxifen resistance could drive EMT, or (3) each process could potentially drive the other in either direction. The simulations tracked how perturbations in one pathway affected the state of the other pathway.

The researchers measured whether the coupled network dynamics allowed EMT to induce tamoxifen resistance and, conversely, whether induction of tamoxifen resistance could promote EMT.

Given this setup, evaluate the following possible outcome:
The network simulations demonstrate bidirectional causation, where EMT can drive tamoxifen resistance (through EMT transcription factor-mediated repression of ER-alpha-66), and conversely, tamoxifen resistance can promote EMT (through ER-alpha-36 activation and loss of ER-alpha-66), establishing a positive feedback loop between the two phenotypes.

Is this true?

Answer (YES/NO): YES